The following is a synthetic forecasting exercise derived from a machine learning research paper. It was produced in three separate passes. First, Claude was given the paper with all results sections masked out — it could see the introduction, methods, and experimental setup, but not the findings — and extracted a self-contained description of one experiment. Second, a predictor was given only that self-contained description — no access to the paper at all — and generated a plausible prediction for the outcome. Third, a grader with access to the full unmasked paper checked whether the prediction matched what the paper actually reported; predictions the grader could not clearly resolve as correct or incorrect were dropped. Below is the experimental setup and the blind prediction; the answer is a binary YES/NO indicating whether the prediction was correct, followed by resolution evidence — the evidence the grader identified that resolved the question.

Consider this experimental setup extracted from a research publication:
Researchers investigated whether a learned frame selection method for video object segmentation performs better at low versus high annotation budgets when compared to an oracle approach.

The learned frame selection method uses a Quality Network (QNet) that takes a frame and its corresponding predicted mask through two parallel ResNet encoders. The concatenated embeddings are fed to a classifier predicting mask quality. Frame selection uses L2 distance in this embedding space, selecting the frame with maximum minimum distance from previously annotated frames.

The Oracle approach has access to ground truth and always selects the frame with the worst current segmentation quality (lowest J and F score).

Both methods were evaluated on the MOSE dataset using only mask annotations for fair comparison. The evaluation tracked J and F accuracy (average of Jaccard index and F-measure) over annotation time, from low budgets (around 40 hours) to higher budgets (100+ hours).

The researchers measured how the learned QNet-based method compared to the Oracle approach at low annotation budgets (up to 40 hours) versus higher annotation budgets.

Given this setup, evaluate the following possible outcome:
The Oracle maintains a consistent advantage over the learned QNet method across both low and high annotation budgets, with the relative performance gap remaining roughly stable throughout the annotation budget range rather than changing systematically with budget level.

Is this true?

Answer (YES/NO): NO